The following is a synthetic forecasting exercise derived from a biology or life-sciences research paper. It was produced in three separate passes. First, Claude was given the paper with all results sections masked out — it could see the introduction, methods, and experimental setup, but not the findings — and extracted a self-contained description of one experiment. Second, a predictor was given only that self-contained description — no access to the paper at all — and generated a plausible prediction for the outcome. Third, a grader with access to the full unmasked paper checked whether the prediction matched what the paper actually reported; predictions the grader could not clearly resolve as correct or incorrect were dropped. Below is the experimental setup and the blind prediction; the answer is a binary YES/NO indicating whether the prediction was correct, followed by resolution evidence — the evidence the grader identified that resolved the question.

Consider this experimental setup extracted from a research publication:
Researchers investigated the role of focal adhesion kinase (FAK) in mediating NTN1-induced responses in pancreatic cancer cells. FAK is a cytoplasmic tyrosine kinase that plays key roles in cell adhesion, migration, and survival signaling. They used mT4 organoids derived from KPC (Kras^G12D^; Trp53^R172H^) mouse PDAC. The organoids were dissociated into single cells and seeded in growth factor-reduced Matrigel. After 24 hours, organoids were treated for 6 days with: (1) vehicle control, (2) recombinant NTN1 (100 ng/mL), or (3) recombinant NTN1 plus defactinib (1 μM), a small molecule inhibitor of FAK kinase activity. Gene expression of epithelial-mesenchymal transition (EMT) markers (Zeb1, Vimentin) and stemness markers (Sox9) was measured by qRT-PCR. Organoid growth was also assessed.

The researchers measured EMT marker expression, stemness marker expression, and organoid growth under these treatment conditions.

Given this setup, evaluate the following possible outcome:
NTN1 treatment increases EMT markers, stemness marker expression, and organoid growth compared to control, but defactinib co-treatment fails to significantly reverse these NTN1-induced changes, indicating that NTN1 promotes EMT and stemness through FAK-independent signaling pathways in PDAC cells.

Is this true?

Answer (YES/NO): NO